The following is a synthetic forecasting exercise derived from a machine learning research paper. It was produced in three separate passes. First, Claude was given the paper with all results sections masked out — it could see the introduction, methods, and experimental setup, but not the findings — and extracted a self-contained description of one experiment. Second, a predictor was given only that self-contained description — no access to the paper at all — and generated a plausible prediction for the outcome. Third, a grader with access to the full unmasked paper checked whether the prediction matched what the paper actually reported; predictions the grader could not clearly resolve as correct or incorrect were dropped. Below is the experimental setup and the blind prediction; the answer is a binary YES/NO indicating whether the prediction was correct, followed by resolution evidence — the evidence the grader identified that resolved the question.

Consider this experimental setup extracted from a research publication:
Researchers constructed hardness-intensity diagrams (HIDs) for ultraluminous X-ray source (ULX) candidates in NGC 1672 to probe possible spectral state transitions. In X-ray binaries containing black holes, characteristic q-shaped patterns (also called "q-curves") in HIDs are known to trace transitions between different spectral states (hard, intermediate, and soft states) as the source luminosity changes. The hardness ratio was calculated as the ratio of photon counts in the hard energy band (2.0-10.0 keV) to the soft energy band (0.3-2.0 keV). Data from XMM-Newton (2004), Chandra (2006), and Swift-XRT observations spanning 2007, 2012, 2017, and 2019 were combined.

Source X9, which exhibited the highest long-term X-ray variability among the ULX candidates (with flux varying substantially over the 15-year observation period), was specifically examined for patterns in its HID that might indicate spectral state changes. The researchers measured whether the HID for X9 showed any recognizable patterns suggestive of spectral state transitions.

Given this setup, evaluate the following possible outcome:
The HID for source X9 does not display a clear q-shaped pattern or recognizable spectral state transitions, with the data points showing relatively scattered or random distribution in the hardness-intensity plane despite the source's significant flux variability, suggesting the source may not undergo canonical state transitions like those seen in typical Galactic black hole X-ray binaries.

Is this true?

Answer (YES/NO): NO